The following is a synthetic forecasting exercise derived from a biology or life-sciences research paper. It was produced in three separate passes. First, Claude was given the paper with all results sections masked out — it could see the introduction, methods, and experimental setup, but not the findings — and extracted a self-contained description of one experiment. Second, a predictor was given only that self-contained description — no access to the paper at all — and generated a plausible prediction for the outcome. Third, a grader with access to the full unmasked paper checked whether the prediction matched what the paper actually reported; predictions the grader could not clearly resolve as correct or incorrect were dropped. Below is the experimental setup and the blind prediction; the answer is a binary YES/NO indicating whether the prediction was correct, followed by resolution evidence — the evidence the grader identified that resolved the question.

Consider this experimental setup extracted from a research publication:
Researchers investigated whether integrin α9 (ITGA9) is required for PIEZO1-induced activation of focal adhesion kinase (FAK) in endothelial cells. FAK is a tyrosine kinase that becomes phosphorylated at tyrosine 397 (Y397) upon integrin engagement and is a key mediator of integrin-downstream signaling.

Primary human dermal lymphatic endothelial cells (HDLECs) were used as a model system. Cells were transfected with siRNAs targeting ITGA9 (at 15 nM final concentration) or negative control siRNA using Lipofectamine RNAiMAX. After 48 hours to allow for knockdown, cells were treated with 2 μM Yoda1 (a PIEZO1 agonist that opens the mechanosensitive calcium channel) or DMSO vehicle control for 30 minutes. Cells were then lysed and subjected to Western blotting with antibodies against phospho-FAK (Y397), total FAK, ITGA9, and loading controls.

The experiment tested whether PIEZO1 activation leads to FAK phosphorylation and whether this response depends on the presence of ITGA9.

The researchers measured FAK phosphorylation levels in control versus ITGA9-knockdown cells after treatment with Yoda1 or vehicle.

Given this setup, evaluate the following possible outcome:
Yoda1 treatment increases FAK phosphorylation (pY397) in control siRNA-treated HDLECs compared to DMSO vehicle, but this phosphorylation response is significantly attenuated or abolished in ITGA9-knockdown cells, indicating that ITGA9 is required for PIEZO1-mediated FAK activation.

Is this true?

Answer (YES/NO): YES